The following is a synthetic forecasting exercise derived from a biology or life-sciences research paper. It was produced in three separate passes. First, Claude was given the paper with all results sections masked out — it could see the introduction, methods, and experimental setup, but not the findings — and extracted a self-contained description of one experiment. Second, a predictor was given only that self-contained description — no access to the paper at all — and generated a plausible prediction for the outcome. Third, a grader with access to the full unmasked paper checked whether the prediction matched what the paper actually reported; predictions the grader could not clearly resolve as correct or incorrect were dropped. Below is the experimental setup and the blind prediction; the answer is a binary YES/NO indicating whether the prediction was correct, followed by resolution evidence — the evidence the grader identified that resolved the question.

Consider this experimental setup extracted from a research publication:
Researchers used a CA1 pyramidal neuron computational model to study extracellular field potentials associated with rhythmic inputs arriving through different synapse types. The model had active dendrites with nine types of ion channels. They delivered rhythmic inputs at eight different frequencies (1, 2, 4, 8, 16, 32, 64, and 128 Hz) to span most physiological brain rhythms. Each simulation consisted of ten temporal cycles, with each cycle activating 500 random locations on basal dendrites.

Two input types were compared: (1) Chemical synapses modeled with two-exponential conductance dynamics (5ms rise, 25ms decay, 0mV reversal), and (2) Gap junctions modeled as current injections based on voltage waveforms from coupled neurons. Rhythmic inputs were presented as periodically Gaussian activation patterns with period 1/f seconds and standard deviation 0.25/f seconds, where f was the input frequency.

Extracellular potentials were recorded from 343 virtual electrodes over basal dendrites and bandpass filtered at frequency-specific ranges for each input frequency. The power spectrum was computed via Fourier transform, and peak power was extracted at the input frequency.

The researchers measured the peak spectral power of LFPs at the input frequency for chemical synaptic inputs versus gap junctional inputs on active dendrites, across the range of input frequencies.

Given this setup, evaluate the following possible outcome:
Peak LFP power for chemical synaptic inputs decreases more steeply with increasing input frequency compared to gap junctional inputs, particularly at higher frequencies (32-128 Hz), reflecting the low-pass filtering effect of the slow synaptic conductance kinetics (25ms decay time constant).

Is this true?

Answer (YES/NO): NO